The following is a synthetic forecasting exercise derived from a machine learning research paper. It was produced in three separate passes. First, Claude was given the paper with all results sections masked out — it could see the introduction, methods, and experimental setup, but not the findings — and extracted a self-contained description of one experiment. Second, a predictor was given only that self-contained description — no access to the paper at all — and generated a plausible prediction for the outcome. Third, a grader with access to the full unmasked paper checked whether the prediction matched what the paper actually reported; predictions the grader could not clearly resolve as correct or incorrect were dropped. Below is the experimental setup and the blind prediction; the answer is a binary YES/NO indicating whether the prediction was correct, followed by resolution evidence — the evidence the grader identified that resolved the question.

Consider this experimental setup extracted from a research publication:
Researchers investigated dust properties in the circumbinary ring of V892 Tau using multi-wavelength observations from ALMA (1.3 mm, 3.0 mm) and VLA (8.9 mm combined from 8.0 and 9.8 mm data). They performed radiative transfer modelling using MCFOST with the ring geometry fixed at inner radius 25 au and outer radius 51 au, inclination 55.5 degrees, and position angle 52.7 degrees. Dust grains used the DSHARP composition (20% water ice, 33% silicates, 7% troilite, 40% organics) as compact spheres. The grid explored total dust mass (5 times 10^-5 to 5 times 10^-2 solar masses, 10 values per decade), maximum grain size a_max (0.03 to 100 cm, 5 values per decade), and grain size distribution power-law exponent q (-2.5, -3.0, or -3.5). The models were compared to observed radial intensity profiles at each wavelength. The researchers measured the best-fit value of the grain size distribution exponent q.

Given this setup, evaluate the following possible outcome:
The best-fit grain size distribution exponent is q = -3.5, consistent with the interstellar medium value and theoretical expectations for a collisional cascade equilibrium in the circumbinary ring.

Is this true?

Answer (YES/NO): YES